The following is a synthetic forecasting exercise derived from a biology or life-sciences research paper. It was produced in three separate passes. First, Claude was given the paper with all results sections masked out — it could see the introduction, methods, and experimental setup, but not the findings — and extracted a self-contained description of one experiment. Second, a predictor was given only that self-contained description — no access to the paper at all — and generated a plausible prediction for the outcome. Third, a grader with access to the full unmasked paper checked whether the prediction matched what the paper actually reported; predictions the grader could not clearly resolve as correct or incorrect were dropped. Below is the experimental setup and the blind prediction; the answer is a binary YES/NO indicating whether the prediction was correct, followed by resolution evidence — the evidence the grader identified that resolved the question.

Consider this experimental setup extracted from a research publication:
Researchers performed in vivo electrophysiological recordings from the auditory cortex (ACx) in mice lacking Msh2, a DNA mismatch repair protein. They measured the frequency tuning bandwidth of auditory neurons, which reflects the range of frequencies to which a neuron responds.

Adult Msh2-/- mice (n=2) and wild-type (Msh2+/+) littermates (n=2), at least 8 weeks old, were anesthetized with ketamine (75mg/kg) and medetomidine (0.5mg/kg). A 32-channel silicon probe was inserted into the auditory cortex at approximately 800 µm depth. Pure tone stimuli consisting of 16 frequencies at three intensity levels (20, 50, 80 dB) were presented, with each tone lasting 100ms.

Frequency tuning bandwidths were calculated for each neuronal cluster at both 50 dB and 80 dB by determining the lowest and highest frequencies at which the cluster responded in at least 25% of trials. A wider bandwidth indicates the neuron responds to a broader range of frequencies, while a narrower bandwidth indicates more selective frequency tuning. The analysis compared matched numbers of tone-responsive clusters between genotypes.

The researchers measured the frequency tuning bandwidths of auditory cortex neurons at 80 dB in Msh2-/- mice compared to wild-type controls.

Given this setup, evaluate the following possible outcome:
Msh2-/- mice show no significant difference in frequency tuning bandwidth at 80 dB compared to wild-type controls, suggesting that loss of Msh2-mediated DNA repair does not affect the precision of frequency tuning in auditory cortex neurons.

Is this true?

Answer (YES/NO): YES